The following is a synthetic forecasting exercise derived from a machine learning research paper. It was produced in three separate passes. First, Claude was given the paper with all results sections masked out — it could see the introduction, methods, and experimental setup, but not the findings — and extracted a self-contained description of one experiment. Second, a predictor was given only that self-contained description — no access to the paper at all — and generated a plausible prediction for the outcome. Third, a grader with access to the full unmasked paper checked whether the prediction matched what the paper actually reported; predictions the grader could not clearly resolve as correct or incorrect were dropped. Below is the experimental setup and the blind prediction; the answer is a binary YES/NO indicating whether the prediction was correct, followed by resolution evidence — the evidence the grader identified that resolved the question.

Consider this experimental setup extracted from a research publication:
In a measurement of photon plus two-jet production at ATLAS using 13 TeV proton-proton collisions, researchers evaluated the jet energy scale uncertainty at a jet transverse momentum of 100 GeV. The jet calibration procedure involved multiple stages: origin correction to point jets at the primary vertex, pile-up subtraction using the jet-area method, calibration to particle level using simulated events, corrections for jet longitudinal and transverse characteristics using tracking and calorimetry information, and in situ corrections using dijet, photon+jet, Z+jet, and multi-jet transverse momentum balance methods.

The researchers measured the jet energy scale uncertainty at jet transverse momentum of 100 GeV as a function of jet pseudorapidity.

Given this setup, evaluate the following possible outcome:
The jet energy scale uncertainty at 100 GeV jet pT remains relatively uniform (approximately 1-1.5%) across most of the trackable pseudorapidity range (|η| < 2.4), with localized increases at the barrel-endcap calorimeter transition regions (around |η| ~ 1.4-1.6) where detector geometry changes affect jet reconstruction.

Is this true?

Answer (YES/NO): NO